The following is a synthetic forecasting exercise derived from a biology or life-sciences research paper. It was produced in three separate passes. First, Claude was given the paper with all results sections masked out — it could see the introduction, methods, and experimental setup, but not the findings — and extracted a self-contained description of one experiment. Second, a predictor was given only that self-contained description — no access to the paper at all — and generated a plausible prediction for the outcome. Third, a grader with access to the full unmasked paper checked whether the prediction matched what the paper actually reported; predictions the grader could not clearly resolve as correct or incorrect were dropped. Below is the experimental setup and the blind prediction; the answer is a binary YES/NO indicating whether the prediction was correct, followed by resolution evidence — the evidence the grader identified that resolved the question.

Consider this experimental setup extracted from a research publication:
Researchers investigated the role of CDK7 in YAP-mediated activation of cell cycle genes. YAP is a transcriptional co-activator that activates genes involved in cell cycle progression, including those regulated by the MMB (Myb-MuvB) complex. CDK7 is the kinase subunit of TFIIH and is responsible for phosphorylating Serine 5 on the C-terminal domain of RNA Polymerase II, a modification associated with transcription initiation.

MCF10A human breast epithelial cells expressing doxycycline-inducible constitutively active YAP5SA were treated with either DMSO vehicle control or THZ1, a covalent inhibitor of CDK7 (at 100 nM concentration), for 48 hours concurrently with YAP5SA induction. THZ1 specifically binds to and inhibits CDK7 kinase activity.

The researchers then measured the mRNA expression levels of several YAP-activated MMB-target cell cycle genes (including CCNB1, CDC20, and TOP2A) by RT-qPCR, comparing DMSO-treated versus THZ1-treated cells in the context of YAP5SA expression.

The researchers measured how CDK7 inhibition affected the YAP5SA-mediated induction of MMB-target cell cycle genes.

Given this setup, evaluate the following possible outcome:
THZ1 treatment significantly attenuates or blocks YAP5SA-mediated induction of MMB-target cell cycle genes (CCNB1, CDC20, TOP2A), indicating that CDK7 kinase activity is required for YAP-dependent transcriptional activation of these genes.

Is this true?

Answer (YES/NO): YES